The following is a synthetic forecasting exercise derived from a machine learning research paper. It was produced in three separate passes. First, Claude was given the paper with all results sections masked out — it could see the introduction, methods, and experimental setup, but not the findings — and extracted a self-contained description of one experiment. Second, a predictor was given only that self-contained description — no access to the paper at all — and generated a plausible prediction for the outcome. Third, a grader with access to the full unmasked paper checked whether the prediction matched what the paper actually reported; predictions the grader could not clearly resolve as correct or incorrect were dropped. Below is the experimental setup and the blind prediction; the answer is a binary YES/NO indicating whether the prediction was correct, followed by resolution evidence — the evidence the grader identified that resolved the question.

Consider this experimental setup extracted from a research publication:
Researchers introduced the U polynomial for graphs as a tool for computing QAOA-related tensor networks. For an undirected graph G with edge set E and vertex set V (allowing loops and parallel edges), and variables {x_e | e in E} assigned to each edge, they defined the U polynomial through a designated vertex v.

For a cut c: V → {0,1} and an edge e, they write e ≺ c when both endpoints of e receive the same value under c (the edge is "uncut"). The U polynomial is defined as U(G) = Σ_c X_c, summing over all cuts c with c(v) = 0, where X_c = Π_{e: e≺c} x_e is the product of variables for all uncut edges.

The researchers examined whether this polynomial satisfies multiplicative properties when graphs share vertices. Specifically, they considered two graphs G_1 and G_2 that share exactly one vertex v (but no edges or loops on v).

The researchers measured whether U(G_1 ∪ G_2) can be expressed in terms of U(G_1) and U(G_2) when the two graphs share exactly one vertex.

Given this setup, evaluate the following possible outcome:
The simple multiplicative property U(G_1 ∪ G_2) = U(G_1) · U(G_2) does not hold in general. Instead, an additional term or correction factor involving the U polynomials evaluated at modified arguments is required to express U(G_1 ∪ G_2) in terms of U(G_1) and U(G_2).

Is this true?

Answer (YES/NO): NO